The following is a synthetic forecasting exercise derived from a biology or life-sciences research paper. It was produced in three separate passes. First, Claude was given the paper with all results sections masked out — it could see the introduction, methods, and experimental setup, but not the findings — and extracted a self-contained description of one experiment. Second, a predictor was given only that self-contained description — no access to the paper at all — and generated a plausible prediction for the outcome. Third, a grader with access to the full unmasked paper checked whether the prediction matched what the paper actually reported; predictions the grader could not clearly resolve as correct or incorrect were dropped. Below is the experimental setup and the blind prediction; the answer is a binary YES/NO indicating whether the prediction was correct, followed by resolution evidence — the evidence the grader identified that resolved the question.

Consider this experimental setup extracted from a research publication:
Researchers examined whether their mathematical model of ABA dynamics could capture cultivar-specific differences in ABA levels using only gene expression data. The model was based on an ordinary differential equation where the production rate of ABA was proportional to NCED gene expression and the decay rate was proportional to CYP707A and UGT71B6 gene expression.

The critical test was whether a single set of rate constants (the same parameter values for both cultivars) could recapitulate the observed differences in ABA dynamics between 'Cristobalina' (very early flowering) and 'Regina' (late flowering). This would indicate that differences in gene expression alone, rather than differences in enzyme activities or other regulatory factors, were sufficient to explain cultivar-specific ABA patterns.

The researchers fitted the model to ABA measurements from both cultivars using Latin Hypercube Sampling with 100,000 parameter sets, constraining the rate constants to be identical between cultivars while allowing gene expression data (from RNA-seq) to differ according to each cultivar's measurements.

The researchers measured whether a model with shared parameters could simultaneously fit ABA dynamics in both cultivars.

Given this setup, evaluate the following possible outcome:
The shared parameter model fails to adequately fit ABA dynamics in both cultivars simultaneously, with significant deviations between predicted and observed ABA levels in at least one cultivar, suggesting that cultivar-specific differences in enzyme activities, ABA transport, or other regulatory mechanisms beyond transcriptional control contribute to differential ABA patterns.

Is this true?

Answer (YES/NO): NO